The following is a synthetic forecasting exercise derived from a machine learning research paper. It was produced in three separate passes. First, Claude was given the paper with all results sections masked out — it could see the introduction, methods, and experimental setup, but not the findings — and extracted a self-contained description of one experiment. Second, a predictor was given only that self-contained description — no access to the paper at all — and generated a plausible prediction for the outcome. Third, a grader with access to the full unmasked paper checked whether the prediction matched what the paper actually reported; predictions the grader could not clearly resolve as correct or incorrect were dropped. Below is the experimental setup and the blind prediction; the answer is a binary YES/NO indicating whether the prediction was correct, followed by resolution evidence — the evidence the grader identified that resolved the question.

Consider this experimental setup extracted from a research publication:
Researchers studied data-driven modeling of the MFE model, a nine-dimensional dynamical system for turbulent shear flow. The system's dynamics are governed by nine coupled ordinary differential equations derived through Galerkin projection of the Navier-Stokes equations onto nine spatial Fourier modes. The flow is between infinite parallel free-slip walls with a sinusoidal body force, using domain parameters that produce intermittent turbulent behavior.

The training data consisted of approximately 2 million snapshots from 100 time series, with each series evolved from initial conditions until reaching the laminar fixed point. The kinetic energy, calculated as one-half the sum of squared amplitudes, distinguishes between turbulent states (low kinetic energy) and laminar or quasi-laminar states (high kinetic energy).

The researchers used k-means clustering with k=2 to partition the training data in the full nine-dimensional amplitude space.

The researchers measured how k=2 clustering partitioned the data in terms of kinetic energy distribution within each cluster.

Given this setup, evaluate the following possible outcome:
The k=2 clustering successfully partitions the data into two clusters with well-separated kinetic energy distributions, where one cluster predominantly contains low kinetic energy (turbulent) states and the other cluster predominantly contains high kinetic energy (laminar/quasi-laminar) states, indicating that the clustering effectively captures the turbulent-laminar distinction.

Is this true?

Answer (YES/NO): YES